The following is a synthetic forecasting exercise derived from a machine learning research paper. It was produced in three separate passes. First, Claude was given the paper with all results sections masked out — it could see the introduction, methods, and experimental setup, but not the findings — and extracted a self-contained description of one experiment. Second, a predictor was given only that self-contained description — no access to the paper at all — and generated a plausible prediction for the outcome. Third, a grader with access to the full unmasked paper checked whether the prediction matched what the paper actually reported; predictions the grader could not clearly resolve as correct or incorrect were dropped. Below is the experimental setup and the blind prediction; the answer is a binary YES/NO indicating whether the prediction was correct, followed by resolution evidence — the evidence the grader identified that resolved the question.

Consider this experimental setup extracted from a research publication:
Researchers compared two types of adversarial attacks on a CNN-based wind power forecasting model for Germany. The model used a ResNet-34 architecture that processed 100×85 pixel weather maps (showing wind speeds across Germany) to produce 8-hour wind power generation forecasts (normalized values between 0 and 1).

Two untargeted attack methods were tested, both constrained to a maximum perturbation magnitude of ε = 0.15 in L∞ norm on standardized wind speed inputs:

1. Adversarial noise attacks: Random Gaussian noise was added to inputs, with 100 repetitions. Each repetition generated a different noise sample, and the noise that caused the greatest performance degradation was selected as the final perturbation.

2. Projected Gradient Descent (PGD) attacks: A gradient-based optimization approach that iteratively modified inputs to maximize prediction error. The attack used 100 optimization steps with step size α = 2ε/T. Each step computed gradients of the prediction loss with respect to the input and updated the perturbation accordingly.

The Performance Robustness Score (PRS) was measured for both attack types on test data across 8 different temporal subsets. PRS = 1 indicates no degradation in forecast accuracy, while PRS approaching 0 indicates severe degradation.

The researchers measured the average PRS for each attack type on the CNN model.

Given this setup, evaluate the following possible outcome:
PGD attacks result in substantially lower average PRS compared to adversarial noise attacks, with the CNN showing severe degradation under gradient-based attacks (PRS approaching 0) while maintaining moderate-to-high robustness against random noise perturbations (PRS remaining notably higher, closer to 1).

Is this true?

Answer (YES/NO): YES